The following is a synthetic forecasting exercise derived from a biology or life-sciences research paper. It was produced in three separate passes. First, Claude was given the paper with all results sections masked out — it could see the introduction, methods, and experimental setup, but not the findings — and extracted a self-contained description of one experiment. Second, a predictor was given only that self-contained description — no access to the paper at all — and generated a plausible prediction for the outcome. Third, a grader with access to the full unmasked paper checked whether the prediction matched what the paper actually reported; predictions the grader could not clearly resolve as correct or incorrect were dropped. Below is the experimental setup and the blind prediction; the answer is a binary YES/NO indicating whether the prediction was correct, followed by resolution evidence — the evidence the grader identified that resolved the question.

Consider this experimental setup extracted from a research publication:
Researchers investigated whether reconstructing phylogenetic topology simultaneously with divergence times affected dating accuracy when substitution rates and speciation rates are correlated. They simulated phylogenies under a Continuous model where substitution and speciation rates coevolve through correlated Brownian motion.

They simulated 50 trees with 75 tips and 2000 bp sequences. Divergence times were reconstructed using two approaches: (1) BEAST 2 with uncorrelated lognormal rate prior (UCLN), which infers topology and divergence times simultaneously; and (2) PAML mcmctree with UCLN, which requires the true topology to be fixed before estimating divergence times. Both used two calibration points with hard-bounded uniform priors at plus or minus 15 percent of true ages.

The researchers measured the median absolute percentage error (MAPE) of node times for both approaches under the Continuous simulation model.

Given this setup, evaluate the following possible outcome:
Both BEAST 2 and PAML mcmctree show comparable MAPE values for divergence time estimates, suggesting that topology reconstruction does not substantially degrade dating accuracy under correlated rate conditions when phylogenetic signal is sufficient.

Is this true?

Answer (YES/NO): NO